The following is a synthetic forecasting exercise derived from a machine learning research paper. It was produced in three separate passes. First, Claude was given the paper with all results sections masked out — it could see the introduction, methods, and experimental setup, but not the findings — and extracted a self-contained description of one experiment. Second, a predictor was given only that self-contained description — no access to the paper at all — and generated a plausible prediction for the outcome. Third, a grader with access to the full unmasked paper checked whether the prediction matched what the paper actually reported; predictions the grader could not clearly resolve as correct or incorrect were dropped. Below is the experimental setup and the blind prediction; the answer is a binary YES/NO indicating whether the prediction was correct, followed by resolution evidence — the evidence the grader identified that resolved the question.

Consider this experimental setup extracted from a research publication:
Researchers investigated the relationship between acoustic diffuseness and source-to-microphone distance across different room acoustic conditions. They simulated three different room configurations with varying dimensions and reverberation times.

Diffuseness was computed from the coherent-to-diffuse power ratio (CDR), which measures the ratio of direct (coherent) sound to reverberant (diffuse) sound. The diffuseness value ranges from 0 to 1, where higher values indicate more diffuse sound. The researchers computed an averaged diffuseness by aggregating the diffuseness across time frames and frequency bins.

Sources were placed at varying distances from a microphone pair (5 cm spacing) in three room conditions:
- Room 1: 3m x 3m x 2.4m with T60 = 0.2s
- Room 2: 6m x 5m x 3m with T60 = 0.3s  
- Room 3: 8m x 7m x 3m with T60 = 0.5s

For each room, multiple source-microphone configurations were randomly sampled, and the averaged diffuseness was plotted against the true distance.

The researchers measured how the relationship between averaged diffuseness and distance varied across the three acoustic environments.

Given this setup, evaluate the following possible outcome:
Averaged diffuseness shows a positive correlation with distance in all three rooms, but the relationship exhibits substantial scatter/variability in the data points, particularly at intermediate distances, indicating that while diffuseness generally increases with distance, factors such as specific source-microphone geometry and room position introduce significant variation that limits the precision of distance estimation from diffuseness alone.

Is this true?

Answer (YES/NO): NO